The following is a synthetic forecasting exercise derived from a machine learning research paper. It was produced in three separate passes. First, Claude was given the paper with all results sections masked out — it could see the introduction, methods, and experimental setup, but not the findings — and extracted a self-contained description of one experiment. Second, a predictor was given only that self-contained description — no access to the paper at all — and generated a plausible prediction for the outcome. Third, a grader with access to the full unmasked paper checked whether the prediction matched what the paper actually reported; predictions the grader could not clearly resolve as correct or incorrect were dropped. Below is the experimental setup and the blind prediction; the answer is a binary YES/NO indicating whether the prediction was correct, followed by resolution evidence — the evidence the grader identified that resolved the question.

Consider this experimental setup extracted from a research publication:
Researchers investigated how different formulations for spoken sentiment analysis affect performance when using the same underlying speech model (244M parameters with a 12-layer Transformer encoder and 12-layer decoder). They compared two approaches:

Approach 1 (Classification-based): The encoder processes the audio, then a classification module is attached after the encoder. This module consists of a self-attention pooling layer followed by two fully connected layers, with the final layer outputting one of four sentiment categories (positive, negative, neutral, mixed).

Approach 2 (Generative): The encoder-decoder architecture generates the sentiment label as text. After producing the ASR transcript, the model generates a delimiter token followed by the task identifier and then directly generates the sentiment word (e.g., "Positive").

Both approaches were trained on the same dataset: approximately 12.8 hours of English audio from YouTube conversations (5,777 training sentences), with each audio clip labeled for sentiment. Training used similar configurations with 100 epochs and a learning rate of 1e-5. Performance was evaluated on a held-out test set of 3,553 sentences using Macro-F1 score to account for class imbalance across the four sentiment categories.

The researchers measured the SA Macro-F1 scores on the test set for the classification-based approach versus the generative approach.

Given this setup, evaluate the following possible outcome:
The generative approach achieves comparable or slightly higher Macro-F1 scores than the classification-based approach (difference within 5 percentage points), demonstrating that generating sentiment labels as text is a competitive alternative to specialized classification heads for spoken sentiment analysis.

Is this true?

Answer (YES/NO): NO